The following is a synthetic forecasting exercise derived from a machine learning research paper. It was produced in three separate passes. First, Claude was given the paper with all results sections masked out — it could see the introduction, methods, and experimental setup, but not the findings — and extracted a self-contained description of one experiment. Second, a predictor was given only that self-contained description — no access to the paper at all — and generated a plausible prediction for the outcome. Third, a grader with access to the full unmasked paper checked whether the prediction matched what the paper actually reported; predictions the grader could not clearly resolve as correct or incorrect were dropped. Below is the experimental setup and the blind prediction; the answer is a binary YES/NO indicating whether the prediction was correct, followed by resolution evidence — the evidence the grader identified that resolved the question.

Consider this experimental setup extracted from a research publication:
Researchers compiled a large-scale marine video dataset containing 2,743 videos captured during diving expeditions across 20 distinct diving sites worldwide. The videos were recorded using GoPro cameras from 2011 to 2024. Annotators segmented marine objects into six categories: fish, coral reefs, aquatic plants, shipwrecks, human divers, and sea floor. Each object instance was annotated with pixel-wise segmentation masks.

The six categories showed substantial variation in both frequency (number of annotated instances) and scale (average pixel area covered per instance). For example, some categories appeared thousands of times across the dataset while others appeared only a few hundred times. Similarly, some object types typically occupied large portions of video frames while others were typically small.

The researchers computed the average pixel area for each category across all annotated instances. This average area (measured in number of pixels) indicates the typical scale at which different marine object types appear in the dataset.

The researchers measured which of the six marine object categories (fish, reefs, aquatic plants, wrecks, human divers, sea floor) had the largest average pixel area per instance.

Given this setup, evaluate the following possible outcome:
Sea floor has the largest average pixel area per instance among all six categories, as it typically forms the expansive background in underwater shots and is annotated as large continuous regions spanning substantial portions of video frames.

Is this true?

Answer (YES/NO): NO